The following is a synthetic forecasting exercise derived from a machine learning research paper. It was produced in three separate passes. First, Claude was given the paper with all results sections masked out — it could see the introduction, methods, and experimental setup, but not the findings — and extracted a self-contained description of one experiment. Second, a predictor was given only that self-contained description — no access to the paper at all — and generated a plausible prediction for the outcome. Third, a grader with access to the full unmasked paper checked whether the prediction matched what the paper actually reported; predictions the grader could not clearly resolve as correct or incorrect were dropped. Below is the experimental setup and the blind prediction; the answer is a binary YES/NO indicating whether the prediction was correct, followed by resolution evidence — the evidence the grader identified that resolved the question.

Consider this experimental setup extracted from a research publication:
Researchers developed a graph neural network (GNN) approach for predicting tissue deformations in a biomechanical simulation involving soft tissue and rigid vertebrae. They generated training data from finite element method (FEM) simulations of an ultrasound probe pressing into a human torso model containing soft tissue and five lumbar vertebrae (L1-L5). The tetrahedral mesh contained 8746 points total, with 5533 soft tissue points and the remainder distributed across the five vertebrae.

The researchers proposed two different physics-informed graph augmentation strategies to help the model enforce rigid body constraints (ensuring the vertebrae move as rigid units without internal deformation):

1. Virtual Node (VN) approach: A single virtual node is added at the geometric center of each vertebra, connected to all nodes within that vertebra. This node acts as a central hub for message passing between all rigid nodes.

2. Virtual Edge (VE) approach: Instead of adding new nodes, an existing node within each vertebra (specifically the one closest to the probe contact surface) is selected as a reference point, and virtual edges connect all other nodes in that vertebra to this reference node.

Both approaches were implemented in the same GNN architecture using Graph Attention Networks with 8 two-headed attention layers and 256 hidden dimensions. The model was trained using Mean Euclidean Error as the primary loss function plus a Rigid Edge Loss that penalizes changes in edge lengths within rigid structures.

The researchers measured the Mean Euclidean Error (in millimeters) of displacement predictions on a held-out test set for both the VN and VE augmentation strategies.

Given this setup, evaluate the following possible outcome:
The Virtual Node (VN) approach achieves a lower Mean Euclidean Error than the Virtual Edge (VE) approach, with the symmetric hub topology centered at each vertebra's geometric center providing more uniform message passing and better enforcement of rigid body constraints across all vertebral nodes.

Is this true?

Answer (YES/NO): YES